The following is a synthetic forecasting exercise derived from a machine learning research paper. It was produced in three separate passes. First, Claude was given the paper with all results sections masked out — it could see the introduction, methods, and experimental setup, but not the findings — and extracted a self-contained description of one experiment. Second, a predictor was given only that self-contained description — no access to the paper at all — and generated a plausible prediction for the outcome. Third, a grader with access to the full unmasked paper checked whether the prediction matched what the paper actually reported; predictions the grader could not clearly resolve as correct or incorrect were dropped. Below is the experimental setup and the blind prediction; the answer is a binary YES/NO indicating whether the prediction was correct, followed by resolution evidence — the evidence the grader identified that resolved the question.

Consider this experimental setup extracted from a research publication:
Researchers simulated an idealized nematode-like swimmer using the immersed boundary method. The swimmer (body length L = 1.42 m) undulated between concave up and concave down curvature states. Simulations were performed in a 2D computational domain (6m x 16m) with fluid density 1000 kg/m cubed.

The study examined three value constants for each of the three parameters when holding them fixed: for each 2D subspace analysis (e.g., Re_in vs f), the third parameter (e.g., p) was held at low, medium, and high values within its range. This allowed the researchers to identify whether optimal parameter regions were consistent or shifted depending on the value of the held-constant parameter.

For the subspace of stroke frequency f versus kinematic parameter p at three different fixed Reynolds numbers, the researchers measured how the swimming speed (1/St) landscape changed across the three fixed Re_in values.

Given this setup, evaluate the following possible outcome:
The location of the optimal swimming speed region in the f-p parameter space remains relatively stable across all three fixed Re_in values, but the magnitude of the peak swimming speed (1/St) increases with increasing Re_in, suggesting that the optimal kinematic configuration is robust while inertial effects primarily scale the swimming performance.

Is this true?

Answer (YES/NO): NO